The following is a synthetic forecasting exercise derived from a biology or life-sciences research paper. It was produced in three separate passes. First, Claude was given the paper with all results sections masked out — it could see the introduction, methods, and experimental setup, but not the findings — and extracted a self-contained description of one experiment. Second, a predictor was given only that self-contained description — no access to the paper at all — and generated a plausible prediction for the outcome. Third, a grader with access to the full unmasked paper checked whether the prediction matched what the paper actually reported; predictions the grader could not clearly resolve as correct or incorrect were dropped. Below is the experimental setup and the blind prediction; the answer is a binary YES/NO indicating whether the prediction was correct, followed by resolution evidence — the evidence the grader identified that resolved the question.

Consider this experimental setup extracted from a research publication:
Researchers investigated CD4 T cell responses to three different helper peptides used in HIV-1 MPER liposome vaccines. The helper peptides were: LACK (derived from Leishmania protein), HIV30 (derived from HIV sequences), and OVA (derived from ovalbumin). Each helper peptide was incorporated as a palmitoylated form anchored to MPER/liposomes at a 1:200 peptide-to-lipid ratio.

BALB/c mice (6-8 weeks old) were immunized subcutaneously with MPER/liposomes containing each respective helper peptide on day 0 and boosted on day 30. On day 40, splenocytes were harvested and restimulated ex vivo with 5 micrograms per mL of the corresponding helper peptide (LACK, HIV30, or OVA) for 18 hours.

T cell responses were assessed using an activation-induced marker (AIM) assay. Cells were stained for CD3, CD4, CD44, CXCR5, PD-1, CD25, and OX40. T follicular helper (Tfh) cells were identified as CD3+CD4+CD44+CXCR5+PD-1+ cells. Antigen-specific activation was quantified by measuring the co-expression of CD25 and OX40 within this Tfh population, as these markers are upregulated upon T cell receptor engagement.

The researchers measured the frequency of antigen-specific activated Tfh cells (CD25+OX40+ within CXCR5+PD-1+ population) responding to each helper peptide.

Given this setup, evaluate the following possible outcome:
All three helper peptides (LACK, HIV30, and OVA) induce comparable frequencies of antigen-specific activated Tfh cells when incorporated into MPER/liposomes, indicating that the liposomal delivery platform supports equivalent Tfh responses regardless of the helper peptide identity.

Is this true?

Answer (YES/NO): NO